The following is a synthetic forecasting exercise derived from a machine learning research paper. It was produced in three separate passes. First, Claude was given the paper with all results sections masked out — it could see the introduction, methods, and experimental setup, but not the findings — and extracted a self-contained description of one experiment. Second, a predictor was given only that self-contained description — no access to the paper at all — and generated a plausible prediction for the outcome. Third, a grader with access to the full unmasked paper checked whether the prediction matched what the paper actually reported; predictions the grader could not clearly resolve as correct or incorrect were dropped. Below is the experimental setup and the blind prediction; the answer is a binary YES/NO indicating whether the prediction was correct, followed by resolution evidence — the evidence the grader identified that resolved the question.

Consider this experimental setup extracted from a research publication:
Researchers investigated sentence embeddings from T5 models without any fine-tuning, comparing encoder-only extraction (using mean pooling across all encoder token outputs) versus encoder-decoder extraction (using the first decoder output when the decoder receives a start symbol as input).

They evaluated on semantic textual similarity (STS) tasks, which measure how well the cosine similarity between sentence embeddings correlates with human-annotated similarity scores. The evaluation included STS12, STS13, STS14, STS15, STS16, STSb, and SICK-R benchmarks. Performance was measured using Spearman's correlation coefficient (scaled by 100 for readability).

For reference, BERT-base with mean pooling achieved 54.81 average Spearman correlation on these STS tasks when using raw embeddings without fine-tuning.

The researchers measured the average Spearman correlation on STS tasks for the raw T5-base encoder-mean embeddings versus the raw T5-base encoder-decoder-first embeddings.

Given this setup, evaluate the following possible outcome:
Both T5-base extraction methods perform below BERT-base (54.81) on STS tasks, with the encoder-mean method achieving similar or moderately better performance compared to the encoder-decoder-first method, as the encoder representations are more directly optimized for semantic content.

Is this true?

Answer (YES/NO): NO